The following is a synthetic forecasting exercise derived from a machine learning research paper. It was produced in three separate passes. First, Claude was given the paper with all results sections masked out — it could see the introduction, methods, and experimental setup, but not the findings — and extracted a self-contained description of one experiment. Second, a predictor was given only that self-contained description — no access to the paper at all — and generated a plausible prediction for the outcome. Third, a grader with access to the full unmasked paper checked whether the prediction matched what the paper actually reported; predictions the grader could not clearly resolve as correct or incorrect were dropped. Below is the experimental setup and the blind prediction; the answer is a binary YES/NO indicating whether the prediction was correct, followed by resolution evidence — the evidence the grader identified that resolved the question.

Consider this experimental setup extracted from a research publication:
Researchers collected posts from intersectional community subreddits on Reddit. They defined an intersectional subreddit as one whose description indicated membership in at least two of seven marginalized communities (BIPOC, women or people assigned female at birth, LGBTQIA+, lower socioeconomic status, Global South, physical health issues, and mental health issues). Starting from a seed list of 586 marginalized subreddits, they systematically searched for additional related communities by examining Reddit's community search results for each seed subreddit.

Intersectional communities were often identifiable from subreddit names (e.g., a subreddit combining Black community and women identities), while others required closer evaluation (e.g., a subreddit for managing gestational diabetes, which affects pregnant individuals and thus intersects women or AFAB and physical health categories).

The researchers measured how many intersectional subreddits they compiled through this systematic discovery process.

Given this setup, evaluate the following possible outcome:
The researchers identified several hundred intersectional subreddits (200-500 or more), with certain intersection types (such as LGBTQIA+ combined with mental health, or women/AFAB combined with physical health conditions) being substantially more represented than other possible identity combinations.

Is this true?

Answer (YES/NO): NO